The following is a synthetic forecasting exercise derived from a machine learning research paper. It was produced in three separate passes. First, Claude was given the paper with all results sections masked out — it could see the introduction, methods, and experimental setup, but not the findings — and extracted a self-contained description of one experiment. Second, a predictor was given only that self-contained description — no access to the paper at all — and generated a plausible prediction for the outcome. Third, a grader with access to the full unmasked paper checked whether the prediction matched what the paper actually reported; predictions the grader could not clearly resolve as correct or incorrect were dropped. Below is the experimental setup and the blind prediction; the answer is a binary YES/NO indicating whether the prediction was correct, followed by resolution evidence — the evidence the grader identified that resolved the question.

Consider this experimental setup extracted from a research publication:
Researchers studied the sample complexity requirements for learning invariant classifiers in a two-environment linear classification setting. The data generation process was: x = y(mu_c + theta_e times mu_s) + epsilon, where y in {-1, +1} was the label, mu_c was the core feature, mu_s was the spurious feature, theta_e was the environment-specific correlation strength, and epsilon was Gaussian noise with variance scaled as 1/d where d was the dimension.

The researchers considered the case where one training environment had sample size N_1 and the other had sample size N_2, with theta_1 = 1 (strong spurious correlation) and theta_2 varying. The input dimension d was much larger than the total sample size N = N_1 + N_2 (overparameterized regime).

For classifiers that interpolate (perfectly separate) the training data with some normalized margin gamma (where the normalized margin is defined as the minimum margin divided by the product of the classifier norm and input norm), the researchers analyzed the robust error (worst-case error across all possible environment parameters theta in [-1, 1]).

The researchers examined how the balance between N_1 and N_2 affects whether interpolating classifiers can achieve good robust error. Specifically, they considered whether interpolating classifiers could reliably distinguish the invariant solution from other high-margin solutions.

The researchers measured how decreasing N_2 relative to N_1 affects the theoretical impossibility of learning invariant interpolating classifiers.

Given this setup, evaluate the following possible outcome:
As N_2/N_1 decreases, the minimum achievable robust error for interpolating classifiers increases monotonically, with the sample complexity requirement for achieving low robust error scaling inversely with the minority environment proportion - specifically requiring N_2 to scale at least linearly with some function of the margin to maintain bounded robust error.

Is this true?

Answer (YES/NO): NO